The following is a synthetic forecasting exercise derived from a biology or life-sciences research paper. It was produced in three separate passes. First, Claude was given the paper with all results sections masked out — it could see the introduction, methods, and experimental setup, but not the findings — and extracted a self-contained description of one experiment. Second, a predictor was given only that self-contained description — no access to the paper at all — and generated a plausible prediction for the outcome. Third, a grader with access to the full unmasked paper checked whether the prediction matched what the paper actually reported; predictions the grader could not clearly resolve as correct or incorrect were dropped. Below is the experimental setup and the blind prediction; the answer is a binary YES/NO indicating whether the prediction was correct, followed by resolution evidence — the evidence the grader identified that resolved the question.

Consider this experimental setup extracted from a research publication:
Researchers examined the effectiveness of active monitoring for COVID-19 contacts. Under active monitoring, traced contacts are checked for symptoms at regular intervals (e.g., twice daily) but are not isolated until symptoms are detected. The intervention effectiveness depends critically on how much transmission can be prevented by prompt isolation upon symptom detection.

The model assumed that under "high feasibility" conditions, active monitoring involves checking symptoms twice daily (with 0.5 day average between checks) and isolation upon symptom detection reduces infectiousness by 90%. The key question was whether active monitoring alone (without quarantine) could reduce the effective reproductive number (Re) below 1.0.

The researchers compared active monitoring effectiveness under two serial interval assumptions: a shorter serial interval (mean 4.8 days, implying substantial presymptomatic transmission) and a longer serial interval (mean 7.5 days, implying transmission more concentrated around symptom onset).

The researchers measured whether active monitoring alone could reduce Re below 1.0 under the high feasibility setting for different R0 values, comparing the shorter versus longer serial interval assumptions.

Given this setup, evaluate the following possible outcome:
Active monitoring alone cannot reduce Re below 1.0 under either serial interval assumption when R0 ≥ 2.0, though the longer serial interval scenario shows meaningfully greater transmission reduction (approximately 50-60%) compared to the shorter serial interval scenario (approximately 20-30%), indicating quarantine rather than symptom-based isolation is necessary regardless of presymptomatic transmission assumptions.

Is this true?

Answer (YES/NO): NO